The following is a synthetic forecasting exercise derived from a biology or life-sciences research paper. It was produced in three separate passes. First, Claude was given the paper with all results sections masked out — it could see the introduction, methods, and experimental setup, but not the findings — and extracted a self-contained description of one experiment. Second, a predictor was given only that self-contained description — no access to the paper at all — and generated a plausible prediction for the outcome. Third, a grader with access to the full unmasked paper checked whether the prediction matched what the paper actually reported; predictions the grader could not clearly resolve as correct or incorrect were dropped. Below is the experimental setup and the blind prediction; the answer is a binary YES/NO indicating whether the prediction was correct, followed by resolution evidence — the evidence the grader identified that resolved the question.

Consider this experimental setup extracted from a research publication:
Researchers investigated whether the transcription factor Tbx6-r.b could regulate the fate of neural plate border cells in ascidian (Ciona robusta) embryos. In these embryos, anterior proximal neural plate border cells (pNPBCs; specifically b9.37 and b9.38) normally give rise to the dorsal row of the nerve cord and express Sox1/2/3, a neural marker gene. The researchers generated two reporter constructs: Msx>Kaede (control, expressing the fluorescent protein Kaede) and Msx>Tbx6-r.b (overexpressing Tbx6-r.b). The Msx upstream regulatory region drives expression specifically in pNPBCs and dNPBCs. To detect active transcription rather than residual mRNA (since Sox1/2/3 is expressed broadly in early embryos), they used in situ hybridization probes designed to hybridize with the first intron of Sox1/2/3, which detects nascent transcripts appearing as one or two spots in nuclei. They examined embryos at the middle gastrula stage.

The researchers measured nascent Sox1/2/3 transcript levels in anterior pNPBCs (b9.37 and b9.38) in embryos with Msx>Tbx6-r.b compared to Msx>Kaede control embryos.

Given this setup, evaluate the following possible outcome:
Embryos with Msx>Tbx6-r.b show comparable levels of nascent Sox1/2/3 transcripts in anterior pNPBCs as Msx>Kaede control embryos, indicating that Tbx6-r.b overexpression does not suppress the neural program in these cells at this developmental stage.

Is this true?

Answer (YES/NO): NO